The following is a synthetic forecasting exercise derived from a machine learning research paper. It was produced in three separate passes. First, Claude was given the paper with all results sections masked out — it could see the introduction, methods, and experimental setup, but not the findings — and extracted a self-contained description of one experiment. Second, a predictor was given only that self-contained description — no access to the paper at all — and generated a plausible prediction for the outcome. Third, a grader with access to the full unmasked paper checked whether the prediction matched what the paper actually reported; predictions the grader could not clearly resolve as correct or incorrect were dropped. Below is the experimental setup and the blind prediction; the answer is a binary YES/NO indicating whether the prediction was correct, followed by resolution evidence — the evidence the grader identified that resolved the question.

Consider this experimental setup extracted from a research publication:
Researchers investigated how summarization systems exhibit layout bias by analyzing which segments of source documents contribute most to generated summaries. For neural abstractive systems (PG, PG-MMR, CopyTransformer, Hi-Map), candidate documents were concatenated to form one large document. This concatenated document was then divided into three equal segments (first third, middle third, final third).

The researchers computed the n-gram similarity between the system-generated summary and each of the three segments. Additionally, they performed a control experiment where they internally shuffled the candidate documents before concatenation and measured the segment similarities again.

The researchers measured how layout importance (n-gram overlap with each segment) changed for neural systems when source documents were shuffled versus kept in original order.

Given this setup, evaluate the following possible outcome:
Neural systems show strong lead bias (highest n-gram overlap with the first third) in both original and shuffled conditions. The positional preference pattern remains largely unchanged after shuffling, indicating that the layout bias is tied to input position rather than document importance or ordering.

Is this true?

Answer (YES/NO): NO